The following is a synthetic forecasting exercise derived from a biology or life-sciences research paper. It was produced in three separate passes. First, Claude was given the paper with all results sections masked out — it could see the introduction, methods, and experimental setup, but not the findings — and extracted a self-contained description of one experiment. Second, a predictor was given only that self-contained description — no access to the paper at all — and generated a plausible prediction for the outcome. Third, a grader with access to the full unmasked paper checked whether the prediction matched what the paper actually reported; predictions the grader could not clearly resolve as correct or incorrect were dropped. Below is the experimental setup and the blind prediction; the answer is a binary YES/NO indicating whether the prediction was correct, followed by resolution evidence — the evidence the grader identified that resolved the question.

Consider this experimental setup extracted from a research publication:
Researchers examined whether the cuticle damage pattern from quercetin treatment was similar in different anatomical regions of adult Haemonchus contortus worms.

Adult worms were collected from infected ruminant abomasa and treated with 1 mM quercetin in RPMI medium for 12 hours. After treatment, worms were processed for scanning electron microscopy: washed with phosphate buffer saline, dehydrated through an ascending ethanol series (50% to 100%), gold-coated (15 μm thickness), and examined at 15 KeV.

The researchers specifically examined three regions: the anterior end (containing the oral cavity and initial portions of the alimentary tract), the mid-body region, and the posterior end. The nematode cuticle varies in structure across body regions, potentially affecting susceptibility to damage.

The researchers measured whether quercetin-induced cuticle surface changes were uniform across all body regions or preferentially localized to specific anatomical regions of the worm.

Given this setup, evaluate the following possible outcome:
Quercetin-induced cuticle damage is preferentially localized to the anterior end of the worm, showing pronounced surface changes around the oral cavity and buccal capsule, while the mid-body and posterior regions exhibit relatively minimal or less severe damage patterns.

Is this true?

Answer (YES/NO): NO